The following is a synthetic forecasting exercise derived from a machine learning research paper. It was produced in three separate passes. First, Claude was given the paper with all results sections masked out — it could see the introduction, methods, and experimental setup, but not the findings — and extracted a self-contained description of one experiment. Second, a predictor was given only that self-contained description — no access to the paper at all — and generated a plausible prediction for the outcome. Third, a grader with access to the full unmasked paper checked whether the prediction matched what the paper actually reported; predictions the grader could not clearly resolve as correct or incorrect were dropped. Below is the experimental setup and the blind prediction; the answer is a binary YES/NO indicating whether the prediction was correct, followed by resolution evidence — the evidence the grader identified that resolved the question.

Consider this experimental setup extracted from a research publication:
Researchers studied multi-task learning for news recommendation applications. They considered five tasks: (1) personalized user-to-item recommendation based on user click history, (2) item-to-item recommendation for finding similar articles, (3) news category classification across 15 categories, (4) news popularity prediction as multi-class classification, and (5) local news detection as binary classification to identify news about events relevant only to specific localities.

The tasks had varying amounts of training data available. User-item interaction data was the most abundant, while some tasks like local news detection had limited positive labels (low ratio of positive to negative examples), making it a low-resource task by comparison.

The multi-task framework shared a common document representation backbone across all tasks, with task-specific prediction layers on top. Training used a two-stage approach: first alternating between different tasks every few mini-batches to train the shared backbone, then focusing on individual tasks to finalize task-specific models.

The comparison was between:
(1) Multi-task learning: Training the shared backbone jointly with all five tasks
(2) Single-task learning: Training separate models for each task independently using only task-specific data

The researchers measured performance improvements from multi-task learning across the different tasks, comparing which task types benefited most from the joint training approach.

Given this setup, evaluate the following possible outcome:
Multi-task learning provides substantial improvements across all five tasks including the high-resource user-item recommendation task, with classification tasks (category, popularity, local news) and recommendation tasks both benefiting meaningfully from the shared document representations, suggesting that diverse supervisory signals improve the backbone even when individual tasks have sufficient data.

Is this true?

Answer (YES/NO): NO